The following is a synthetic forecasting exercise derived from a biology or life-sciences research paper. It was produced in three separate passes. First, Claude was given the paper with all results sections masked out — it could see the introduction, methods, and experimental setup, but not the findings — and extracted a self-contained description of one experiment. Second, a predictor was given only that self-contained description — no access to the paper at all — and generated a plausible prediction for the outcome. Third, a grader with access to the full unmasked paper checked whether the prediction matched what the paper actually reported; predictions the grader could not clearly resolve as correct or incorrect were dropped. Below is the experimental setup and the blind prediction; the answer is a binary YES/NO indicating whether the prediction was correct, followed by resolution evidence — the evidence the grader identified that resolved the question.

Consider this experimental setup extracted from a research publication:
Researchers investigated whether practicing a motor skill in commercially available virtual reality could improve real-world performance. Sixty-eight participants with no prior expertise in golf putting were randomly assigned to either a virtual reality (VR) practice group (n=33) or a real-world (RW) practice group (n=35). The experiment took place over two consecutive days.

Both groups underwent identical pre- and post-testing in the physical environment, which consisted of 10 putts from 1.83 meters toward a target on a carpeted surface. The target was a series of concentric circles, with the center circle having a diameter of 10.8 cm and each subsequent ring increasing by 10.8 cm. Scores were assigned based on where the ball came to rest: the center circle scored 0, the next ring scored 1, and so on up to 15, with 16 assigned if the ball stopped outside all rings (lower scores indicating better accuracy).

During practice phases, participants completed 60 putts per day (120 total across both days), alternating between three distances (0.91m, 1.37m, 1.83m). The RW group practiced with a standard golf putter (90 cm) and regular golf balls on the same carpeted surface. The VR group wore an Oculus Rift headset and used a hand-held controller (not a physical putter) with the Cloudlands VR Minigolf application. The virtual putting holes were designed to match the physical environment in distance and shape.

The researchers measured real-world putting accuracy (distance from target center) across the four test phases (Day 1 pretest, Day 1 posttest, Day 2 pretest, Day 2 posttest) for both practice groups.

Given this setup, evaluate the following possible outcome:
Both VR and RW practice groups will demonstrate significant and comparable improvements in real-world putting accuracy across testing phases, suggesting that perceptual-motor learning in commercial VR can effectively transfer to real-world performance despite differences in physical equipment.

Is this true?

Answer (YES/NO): YES